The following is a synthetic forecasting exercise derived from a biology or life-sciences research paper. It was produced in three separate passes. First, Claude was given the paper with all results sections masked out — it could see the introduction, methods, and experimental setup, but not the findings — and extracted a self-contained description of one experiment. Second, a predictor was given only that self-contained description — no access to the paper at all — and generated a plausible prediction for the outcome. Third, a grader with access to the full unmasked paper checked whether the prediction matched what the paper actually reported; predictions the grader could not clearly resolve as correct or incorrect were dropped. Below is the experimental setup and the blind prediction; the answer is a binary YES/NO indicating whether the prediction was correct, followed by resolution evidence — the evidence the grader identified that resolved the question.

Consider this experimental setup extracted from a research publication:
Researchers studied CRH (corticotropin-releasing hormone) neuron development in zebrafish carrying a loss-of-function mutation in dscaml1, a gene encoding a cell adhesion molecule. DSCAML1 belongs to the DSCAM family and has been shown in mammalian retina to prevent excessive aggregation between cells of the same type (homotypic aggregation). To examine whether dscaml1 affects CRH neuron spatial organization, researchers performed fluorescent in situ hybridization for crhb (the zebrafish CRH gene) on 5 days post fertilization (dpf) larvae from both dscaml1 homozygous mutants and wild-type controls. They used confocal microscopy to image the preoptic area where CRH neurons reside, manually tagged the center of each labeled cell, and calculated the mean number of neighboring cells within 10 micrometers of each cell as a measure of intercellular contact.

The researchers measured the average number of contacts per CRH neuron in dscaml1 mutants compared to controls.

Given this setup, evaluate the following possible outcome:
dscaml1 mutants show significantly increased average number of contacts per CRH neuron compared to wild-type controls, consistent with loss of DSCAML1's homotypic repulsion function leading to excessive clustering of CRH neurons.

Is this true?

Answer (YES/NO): NO